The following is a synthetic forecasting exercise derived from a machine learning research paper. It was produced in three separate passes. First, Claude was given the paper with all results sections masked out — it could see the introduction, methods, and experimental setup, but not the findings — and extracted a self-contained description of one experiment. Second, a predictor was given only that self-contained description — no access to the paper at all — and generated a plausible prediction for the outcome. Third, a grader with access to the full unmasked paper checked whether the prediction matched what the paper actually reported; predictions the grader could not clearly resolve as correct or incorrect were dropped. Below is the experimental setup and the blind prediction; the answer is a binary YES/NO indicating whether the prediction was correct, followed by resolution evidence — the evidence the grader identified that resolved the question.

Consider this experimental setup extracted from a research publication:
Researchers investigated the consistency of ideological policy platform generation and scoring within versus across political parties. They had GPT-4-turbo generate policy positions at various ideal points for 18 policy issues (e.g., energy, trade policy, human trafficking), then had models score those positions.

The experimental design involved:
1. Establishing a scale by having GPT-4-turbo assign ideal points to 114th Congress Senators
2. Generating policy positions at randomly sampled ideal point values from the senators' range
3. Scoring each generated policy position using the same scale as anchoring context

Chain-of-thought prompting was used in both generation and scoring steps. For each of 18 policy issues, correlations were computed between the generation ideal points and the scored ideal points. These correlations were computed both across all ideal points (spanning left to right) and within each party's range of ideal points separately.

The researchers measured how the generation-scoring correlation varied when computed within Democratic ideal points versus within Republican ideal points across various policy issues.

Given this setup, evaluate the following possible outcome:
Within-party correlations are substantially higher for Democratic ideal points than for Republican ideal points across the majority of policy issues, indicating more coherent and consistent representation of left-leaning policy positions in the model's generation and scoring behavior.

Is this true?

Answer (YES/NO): NO